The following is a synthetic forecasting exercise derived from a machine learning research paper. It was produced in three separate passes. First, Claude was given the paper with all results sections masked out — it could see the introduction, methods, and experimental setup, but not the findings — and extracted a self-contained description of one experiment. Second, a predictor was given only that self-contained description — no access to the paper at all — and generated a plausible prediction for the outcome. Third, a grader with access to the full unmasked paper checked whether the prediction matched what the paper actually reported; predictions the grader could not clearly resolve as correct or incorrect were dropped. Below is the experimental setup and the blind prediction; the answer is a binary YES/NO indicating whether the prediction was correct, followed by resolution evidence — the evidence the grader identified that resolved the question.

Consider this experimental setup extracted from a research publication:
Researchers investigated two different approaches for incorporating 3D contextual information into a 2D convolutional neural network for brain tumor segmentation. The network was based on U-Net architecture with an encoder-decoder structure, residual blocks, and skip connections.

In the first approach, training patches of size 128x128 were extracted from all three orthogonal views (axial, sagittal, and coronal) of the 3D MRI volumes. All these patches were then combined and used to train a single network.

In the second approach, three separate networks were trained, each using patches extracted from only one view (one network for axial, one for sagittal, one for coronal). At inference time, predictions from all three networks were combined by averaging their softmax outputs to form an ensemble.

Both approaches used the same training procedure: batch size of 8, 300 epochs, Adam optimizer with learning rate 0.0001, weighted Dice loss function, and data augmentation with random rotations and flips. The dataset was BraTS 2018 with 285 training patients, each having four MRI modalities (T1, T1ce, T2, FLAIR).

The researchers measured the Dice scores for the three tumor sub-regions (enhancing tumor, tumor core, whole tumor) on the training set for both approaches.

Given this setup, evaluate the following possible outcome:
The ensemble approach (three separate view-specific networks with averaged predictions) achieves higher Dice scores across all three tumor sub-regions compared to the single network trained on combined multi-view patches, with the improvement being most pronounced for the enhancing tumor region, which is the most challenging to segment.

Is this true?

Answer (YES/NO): NO